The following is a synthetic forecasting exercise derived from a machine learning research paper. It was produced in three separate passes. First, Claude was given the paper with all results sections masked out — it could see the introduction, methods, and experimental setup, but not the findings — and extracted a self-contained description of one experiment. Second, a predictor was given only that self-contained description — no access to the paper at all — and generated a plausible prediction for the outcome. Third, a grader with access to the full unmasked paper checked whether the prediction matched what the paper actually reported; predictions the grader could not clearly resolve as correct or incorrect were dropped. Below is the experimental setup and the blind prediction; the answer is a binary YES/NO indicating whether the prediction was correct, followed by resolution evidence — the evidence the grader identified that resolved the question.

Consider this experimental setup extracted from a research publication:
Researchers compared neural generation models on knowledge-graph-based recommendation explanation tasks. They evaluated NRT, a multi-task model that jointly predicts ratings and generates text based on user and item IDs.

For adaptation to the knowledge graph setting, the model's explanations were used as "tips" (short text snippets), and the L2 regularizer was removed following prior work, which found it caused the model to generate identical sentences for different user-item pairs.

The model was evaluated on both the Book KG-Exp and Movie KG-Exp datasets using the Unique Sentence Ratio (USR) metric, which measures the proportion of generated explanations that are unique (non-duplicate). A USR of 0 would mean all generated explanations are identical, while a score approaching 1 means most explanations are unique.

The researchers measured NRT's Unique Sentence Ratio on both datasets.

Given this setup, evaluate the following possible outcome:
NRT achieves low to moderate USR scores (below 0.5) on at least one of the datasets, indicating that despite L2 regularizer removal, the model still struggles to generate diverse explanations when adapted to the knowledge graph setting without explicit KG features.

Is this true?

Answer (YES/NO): YES